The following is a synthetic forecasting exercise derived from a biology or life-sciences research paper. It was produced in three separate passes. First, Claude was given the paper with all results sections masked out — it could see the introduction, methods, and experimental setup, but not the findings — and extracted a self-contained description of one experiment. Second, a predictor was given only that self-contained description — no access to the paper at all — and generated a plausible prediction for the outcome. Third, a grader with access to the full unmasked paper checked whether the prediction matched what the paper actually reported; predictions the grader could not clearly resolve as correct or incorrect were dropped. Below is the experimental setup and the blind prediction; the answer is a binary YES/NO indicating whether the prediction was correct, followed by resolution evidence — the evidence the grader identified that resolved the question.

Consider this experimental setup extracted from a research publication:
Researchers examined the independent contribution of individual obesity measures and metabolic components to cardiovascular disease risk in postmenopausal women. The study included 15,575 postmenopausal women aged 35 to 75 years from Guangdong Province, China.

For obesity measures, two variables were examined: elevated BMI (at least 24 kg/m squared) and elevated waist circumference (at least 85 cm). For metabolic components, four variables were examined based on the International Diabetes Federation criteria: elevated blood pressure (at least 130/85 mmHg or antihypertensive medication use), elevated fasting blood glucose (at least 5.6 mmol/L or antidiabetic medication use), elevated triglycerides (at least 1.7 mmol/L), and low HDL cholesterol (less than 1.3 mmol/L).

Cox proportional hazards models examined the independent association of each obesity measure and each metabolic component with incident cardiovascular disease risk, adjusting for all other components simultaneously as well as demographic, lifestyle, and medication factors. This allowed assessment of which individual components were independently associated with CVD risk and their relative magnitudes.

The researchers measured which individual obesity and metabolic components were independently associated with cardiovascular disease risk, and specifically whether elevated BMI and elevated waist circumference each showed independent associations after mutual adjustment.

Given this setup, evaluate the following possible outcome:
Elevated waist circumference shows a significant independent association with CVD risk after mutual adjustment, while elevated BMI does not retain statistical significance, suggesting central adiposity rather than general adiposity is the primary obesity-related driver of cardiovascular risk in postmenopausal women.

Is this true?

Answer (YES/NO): YES